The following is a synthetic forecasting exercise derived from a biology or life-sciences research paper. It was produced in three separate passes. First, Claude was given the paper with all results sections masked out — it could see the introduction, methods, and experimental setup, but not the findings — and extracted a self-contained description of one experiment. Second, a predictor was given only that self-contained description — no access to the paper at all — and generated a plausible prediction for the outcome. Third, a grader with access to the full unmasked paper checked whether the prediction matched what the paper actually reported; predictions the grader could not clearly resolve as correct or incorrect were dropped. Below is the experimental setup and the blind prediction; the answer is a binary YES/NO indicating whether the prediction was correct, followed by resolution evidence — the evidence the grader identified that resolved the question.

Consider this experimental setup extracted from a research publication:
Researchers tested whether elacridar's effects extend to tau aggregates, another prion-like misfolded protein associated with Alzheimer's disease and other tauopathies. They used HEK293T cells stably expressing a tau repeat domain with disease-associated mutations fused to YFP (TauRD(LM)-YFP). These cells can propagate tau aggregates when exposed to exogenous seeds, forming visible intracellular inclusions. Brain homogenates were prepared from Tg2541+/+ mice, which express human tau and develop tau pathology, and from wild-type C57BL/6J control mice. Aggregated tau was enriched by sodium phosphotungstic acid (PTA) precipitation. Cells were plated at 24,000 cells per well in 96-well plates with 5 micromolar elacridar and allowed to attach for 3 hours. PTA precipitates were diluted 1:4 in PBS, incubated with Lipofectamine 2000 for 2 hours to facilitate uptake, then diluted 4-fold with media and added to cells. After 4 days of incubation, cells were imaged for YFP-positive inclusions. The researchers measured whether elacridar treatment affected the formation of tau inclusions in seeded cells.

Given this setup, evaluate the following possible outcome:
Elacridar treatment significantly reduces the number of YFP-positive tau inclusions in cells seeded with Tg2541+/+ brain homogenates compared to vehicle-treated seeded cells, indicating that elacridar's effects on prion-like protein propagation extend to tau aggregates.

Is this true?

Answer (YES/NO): YES